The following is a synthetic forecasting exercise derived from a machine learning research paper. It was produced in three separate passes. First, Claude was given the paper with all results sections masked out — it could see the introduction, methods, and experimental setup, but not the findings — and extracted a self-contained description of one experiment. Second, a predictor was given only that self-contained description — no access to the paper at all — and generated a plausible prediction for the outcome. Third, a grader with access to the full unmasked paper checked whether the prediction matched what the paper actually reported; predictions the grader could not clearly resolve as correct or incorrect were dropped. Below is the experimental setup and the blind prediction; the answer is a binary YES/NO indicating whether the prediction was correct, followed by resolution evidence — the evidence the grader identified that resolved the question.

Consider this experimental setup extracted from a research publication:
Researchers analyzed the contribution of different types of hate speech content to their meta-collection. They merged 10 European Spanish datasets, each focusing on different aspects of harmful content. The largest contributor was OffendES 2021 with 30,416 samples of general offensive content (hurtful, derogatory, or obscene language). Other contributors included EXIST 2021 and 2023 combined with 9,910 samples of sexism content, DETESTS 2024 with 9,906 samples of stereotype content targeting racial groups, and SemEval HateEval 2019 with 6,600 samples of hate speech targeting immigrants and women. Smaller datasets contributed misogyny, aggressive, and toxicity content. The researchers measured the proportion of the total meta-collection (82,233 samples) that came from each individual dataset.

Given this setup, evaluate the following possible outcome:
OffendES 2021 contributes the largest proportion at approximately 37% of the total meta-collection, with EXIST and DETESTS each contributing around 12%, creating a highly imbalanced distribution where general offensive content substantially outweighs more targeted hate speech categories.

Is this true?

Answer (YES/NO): YES